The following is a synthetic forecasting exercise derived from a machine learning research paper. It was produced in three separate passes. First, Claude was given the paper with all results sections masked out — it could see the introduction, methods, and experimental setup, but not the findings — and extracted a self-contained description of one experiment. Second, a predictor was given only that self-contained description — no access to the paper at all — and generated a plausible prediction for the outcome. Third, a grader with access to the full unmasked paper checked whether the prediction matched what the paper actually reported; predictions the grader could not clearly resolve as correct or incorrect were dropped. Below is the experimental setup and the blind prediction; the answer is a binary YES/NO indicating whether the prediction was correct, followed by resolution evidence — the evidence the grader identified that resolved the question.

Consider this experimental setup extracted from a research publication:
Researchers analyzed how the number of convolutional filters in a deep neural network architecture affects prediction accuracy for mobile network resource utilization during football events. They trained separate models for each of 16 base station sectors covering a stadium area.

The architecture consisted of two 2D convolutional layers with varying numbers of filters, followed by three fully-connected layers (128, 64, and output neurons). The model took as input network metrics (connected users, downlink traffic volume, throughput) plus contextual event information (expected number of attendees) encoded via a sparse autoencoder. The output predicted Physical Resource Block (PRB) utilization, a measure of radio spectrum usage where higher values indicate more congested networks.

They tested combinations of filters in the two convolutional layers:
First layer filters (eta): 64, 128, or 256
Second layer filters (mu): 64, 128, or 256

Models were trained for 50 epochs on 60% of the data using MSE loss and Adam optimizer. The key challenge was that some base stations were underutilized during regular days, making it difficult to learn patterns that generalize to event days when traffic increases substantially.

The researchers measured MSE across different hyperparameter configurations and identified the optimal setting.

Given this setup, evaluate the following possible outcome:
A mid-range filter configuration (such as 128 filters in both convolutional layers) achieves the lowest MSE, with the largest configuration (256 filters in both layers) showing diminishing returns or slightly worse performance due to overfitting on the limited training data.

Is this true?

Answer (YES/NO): NO